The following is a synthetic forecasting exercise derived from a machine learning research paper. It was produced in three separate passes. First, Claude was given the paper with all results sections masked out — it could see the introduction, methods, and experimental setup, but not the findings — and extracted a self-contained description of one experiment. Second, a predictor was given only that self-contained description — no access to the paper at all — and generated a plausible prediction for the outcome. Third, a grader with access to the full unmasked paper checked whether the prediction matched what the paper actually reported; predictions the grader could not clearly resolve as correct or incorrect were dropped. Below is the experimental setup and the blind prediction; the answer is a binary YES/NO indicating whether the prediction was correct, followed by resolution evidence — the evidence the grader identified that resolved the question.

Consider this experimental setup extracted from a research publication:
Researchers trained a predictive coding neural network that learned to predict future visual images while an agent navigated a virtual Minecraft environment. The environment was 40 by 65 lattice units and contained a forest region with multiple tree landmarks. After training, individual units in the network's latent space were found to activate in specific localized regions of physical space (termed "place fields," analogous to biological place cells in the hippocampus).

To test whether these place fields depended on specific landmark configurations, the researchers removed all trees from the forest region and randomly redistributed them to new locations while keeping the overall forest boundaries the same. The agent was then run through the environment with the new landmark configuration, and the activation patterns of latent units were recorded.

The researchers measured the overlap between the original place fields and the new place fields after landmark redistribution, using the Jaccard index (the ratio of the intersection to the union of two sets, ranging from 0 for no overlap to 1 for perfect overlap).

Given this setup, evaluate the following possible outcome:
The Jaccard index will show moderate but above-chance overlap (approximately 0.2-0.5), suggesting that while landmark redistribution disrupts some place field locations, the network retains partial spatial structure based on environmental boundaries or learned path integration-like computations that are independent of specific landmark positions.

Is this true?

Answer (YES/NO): NO